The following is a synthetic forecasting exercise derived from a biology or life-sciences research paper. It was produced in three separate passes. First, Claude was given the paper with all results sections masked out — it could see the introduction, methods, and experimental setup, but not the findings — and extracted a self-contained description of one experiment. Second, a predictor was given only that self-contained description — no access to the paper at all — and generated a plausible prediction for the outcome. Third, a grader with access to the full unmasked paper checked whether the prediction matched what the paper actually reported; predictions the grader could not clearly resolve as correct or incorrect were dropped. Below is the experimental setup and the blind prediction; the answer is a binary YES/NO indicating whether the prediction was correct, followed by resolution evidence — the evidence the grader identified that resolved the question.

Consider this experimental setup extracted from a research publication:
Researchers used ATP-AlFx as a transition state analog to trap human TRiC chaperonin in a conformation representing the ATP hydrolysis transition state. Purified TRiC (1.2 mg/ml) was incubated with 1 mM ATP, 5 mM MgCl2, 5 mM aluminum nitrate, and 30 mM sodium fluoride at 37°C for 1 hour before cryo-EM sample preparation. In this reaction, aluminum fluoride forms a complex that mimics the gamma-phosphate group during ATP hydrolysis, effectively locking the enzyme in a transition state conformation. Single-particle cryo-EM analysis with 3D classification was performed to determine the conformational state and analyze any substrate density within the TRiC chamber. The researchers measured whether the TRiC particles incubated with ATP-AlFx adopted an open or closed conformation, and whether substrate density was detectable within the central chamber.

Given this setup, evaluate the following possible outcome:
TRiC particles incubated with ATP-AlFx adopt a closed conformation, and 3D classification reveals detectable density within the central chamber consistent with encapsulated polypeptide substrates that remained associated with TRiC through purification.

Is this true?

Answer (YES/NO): YES